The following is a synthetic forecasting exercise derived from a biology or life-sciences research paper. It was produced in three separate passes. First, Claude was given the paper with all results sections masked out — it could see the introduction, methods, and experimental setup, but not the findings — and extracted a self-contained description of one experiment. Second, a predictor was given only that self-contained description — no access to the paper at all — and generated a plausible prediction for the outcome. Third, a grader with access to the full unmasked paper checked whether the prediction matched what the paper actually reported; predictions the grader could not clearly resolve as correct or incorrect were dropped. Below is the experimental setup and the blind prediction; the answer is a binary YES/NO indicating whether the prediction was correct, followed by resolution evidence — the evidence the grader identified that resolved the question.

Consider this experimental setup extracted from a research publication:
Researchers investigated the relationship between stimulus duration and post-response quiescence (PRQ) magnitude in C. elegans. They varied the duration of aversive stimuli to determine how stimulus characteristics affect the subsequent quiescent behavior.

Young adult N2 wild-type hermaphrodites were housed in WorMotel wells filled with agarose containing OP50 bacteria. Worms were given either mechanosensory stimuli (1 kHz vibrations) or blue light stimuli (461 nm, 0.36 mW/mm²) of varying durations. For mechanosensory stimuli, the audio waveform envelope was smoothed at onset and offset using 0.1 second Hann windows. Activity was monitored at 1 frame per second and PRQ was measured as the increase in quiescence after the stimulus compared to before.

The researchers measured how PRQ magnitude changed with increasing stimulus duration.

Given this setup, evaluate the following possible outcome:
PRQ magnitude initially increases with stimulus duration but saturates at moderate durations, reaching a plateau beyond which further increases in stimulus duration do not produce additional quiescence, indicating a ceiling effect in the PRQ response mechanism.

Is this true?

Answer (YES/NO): NO